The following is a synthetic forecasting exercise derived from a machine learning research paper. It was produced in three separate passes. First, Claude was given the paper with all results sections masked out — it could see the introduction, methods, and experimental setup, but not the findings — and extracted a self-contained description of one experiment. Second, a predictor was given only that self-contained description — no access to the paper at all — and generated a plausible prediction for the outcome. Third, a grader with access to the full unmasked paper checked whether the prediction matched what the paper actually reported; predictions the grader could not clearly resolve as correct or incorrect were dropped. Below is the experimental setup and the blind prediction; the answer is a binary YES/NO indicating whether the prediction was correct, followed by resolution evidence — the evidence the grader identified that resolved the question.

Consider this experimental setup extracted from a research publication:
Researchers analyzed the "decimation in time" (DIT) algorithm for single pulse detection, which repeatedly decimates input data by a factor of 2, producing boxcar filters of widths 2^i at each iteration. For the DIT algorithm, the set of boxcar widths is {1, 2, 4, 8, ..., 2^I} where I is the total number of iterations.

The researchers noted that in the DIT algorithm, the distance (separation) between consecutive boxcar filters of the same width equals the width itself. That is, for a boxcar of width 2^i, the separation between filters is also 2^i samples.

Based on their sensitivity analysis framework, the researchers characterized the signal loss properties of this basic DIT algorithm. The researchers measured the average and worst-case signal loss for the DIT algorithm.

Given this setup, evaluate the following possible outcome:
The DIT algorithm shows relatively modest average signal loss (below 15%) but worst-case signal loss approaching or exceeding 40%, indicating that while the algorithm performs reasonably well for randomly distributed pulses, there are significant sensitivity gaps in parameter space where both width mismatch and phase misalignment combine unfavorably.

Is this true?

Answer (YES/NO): NO